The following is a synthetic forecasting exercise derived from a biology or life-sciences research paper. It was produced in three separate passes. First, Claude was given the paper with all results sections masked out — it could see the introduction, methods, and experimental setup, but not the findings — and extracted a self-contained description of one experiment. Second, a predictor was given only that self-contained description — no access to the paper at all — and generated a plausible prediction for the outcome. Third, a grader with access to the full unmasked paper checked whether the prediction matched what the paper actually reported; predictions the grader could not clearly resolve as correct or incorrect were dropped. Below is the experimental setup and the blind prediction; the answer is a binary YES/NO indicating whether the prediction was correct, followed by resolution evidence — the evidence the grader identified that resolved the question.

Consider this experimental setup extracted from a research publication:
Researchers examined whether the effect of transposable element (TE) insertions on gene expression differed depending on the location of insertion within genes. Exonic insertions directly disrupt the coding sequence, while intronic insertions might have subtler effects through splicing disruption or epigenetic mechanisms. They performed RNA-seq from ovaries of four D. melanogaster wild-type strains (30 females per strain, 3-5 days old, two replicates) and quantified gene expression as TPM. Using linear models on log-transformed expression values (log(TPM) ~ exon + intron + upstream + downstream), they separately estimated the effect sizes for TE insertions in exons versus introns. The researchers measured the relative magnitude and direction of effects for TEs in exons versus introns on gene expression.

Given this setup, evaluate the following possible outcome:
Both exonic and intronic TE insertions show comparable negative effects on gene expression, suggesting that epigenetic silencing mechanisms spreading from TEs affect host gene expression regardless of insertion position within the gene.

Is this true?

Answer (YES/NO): NO